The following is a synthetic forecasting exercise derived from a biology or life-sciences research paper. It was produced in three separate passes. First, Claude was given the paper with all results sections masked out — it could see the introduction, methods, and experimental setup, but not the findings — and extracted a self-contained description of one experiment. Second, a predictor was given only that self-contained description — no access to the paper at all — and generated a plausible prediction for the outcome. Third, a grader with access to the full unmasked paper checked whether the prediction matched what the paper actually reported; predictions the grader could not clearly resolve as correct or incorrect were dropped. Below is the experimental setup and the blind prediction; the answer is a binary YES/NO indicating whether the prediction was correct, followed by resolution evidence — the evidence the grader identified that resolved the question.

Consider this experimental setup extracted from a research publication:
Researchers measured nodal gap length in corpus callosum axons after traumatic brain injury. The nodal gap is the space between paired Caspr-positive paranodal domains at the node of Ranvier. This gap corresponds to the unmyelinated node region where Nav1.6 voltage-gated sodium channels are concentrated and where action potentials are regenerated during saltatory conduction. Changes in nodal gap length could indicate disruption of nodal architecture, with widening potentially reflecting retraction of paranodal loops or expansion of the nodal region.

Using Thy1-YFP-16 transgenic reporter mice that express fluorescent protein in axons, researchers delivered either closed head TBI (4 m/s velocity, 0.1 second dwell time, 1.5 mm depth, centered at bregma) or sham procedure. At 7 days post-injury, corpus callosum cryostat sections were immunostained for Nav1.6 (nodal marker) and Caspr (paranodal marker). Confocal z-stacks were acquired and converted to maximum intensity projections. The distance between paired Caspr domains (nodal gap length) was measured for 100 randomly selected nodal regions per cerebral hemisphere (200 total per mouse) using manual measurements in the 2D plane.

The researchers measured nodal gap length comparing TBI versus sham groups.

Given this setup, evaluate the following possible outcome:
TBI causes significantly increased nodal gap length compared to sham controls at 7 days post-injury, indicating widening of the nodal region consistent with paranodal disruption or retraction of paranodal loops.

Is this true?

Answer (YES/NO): NO